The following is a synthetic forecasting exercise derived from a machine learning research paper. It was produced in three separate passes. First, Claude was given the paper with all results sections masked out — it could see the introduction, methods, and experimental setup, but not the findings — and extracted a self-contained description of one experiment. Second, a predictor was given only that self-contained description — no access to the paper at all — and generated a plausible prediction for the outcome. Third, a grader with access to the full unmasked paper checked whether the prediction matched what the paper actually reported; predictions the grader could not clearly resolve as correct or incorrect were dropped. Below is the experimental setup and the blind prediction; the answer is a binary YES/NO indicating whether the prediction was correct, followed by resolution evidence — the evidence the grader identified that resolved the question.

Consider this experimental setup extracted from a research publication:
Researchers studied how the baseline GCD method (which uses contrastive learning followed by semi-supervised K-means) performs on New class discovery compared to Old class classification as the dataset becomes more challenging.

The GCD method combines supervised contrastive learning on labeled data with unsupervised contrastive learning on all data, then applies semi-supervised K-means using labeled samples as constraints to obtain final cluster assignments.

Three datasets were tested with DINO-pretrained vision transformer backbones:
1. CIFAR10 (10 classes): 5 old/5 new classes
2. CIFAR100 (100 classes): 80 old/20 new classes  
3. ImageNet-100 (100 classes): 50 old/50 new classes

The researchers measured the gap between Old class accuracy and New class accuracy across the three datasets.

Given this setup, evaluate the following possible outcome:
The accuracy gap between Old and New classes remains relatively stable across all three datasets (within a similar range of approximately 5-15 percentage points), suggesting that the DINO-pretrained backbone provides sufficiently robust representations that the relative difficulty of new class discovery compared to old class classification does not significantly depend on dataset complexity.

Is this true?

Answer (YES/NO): NO